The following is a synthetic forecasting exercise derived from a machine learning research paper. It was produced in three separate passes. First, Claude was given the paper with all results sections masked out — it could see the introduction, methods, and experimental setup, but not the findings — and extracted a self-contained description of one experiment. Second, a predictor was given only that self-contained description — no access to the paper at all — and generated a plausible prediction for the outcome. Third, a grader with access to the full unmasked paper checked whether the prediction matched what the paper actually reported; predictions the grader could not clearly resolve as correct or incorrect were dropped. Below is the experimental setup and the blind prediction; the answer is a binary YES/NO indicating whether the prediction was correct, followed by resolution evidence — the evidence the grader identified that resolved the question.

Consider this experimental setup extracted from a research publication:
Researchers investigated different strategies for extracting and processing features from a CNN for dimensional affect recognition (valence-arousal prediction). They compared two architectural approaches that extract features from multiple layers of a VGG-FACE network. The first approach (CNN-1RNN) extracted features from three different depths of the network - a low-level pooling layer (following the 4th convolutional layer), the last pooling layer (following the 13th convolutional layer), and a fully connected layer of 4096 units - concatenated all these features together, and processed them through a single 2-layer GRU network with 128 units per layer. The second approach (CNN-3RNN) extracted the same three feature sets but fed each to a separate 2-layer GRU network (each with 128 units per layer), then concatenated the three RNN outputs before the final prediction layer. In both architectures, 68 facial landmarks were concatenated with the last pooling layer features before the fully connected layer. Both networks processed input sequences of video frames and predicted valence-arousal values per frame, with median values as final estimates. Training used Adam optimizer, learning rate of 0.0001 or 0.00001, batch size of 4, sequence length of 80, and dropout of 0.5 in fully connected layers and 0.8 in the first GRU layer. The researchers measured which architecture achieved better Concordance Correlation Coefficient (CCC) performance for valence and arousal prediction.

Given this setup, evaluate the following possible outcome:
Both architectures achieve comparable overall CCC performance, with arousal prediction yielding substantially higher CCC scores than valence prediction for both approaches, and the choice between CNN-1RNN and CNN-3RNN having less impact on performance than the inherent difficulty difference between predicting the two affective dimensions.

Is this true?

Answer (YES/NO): NO